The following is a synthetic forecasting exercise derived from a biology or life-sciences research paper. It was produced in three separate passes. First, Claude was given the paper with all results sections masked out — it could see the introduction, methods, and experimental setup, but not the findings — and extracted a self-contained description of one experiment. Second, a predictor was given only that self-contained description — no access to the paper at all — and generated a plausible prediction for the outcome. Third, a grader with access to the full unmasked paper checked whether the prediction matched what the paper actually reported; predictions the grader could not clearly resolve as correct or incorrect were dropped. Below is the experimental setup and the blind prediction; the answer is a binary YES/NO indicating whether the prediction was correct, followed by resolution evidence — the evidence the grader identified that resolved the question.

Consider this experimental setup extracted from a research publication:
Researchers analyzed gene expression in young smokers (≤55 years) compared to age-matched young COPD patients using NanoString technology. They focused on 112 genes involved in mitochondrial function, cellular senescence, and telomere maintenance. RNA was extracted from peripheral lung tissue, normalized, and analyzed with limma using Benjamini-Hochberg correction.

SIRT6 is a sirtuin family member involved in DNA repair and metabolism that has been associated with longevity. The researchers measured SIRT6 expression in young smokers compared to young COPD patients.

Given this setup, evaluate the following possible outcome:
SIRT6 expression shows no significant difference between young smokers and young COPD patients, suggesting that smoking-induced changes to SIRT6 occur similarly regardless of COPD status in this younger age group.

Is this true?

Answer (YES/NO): NO